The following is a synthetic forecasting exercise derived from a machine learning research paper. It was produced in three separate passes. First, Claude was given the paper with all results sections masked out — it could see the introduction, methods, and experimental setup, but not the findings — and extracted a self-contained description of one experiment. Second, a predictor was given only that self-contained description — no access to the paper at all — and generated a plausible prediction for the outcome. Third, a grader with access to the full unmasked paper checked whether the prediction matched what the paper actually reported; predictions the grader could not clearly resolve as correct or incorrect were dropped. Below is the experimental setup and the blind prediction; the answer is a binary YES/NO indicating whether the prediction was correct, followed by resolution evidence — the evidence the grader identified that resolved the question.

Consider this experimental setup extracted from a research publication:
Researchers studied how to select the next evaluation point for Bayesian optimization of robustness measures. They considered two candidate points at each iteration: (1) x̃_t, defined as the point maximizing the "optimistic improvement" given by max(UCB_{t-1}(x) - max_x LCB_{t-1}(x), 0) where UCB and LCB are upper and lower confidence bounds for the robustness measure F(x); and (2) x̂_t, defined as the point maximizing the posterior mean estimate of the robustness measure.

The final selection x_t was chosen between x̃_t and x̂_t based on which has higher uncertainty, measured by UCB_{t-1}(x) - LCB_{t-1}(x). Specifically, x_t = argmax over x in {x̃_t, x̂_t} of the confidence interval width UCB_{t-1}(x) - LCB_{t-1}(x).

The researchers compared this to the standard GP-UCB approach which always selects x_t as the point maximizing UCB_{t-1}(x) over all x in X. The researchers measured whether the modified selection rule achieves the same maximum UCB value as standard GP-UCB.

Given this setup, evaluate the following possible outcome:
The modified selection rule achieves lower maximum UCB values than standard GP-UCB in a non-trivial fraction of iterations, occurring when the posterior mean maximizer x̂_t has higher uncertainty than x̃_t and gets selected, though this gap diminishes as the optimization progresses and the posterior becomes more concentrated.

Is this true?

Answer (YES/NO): NO